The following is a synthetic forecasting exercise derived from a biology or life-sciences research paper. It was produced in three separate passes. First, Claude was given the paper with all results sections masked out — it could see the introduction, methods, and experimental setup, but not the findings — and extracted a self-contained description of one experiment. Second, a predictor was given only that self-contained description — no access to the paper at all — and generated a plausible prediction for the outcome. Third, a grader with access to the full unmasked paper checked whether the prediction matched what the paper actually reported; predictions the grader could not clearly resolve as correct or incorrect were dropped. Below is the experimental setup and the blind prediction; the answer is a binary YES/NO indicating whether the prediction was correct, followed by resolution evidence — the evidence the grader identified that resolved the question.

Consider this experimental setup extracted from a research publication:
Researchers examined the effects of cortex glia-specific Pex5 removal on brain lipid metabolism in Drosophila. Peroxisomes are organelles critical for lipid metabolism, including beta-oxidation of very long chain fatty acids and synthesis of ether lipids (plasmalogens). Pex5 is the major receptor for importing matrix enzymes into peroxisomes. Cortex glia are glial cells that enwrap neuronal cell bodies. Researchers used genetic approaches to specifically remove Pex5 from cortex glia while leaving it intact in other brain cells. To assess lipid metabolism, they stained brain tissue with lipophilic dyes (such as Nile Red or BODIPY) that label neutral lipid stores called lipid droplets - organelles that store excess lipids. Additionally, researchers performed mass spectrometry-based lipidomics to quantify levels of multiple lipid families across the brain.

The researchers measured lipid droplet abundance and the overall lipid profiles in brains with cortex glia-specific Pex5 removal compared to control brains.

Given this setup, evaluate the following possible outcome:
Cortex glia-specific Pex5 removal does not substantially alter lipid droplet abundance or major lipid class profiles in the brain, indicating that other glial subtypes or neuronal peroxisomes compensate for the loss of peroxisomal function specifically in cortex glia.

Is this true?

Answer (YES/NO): NO